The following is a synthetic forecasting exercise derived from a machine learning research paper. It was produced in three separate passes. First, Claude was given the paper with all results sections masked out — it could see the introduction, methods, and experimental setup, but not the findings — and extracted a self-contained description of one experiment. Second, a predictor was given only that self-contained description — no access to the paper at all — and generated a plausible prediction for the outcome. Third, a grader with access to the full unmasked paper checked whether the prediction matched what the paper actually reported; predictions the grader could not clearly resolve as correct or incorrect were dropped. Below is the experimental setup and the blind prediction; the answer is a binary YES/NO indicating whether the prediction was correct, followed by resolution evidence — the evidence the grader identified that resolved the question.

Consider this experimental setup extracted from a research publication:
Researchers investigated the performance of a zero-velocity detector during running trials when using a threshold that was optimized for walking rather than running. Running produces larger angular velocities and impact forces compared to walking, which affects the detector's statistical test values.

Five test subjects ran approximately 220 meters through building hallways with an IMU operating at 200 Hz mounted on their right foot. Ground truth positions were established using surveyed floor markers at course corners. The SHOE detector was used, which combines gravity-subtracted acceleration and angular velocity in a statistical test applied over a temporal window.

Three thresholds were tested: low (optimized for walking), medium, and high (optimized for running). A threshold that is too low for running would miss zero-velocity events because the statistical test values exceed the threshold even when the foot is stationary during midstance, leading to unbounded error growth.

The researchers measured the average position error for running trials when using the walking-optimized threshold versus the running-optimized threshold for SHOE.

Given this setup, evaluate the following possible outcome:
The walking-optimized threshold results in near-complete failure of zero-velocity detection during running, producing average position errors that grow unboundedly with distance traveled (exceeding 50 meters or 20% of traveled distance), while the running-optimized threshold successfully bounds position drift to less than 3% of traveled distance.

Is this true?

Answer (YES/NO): NO